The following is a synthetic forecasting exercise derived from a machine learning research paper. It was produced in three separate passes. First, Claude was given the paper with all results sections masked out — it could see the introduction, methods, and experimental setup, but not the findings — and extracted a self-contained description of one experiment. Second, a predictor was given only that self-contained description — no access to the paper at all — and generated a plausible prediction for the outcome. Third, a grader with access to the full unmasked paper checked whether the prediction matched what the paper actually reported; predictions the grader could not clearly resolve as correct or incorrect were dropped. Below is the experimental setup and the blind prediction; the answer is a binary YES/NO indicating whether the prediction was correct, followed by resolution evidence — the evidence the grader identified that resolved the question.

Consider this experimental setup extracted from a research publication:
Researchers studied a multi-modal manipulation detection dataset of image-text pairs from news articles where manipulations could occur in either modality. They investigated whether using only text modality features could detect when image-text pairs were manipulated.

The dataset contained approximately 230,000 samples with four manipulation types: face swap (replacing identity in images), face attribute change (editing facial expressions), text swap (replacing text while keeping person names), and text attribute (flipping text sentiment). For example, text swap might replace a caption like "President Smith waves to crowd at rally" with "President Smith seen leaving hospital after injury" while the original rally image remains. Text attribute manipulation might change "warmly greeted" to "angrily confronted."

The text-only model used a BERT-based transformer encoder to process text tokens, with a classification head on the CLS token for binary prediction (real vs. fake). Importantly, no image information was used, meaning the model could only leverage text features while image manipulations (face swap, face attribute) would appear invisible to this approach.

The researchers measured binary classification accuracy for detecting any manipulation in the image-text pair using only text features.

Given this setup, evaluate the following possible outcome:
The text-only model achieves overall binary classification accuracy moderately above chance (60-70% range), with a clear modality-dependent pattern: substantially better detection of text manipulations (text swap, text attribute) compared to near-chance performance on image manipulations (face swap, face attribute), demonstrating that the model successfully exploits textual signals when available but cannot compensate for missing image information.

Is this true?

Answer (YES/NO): NO